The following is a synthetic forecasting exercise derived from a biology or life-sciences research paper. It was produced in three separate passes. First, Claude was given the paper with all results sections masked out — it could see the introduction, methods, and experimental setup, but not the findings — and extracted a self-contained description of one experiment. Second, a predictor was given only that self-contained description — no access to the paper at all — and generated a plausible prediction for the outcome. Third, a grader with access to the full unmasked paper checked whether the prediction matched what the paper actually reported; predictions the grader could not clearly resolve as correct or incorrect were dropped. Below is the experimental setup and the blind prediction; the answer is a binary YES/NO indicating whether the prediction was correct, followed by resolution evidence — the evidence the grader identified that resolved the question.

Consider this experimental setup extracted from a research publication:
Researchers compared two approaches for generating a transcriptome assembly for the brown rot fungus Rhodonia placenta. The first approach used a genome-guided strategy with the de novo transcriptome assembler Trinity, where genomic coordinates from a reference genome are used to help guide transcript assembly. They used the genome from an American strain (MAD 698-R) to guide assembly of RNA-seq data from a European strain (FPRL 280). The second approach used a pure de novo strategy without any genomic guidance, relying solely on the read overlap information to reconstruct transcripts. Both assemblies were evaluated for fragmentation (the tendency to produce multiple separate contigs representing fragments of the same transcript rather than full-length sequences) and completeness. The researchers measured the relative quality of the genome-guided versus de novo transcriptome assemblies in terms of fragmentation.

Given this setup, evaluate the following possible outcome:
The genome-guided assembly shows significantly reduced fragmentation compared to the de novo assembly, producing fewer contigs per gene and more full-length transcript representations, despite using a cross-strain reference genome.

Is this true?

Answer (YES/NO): NO